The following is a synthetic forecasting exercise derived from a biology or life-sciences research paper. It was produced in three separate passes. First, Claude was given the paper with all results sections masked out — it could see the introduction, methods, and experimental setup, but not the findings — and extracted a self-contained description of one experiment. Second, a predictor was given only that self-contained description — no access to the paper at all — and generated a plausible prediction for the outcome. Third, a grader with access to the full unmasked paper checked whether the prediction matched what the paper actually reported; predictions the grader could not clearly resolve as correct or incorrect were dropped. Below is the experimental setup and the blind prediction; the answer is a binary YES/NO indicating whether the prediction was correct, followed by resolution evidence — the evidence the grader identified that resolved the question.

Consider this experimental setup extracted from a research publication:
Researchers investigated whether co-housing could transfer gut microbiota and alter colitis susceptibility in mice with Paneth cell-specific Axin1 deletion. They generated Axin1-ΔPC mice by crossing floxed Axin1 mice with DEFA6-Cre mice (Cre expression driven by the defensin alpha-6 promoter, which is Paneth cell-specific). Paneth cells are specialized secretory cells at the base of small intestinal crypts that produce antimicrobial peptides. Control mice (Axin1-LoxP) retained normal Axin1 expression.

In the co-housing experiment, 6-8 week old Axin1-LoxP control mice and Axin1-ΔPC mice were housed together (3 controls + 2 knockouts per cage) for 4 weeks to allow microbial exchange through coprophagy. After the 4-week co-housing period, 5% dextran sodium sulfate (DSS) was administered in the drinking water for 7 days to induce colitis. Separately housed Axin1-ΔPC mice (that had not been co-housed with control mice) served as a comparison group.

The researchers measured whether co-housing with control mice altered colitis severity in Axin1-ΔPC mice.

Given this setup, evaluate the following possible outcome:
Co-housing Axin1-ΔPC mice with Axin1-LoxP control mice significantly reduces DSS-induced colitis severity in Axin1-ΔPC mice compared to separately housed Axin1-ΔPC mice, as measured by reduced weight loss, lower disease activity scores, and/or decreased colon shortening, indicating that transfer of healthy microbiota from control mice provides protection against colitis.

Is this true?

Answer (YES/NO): NO